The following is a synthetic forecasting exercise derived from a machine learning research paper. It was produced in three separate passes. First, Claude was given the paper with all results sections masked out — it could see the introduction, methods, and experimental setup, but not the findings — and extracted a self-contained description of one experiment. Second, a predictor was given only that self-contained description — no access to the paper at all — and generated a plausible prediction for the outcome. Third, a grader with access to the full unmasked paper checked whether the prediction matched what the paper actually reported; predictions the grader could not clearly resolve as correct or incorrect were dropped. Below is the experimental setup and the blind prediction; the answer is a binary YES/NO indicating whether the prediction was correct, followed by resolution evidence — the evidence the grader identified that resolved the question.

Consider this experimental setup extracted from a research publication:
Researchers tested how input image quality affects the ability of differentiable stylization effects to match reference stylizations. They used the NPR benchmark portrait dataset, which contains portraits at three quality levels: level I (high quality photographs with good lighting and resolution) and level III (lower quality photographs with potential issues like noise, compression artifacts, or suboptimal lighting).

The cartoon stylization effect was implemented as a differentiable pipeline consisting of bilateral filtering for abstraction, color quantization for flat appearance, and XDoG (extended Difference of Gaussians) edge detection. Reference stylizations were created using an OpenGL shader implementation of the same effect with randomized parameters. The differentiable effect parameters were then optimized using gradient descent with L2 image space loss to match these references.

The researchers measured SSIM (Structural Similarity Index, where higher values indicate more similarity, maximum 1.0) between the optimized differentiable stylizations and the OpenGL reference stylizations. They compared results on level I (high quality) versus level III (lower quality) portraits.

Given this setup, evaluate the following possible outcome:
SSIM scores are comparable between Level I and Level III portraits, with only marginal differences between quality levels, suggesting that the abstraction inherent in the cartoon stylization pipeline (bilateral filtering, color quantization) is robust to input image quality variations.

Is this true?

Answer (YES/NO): YES